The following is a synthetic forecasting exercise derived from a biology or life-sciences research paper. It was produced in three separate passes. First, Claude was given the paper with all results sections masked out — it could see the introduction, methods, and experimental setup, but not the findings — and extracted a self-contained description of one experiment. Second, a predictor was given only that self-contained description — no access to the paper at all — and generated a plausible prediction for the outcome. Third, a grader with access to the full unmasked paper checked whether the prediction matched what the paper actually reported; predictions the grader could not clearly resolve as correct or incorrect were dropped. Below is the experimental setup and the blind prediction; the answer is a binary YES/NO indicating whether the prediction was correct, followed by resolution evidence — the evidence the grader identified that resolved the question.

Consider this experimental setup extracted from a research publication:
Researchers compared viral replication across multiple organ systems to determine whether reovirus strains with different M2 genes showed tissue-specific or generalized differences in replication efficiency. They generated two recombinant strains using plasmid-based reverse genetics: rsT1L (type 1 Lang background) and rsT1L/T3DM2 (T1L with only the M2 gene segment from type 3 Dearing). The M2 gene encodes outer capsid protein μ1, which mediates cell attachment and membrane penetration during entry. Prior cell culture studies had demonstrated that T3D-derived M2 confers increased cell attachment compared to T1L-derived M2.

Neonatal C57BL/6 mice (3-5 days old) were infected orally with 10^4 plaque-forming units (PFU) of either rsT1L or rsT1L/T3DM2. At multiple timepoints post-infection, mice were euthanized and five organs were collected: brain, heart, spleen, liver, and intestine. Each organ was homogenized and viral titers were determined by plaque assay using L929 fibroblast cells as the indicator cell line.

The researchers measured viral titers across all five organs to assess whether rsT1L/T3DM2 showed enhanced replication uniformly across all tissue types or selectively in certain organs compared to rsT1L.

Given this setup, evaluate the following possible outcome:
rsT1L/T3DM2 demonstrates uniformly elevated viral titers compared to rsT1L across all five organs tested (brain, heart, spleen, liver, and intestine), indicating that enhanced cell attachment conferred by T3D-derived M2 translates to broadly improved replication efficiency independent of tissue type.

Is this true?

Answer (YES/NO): NO